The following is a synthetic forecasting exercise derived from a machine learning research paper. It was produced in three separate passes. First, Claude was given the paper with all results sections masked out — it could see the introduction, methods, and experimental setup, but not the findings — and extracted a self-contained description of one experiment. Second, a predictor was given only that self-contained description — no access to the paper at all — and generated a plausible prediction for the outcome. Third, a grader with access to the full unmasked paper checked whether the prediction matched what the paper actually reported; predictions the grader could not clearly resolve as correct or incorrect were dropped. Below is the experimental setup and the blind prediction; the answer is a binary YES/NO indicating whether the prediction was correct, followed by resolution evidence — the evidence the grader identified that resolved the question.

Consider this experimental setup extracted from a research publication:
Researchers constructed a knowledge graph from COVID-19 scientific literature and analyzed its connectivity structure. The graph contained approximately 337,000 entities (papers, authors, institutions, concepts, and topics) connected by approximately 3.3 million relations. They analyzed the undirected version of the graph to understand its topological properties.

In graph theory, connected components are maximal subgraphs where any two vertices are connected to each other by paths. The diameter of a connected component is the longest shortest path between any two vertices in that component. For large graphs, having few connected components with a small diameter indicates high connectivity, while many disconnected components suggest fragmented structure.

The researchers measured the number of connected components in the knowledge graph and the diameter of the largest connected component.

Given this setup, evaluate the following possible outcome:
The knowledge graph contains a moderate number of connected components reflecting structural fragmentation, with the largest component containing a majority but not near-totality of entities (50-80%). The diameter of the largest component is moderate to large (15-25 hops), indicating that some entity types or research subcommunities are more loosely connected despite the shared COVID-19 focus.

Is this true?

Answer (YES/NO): NO